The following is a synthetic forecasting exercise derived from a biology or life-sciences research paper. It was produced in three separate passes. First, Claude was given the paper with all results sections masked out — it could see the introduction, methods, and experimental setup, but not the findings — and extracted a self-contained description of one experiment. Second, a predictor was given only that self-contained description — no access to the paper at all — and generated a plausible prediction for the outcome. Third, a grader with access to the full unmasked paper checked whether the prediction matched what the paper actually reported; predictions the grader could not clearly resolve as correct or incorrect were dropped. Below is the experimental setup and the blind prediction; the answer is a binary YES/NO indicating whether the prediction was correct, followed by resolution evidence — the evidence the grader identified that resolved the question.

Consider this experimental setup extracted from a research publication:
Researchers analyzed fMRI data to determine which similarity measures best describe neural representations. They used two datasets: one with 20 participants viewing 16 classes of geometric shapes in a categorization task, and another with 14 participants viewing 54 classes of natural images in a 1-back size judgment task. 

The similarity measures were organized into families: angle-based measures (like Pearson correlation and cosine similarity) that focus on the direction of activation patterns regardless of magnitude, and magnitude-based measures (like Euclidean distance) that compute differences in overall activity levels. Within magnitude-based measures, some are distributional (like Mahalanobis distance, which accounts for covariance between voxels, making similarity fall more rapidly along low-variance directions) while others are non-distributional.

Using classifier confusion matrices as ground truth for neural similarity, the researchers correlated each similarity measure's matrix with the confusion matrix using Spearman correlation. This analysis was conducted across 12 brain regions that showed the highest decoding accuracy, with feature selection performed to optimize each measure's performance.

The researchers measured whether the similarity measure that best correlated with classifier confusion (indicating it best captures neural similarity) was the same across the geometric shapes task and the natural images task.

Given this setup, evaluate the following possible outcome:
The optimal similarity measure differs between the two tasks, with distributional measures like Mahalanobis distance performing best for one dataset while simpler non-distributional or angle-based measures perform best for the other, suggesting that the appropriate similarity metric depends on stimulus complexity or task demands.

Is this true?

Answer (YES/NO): YES